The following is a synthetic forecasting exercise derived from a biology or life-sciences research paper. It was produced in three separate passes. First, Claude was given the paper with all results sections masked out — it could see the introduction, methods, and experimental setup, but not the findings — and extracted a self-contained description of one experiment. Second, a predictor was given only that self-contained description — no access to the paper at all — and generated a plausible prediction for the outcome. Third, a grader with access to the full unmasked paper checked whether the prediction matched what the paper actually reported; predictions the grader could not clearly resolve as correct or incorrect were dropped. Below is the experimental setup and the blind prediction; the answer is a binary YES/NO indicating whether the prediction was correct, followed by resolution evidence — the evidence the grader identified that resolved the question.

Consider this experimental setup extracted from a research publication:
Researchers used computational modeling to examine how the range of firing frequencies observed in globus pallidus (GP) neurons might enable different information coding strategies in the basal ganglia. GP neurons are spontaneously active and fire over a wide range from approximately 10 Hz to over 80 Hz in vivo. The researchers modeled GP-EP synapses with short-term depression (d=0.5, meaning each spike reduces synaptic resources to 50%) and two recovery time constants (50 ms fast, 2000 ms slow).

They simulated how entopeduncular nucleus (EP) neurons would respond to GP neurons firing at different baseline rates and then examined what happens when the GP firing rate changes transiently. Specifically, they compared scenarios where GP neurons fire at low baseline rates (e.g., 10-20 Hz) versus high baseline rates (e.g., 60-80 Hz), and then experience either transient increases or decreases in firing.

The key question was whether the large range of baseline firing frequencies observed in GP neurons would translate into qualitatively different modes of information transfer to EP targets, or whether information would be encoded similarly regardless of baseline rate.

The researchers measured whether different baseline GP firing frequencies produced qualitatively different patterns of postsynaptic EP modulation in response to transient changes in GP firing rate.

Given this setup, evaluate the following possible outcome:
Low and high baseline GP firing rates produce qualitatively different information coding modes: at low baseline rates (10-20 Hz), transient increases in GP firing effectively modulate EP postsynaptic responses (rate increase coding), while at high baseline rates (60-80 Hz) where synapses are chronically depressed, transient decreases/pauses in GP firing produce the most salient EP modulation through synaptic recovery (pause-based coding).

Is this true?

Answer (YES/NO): YES